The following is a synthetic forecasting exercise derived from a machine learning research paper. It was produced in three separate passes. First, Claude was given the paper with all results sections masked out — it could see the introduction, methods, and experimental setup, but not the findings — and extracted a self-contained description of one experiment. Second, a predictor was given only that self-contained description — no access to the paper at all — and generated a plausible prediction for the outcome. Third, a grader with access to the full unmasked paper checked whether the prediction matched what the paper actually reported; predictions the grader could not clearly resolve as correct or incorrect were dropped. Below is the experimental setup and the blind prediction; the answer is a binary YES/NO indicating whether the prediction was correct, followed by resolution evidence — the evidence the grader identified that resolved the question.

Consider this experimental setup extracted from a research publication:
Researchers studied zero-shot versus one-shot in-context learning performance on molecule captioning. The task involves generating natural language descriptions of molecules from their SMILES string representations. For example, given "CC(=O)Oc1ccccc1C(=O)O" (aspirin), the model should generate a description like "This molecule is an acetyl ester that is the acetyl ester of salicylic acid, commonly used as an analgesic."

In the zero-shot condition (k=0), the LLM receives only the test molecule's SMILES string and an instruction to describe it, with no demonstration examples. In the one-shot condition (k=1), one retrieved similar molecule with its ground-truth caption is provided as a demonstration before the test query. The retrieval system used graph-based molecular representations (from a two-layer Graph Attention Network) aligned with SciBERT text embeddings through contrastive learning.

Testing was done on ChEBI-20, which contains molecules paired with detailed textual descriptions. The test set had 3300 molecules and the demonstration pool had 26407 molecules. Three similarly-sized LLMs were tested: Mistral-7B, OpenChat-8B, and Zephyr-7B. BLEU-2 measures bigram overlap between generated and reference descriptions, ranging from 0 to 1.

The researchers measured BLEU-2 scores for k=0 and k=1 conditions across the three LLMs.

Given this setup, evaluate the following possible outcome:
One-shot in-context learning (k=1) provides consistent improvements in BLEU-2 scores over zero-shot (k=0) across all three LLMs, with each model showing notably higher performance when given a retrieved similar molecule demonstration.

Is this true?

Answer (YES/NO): YES